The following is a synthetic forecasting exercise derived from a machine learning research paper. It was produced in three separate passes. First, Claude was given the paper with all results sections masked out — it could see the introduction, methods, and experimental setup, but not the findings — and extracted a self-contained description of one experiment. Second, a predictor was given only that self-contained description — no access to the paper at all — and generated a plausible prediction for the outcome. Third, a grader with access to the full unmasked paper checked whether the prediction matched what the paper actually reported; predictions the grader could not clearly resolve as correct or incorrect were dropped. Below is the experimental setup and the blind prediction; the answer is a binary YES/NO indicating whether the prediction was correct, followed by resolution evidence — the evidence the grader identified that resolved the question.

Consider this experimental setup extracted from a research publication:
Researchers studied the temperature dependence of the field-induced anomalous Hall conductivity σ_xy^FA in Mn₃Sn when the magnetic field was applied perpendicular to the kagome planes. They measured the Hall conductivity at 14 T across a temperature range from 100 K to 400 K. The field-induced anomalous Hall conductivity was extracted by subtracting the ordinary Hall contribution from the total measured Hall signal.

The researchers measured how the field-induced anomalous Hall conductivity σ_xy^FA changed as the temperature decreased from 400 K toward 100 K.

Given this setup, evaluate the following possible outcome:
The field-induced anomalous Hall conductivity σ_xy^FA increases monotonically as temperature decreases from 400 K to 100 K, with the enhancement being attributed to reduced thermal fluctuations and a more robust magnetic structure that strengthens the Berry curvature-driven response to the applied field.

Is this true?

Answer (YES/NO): YES